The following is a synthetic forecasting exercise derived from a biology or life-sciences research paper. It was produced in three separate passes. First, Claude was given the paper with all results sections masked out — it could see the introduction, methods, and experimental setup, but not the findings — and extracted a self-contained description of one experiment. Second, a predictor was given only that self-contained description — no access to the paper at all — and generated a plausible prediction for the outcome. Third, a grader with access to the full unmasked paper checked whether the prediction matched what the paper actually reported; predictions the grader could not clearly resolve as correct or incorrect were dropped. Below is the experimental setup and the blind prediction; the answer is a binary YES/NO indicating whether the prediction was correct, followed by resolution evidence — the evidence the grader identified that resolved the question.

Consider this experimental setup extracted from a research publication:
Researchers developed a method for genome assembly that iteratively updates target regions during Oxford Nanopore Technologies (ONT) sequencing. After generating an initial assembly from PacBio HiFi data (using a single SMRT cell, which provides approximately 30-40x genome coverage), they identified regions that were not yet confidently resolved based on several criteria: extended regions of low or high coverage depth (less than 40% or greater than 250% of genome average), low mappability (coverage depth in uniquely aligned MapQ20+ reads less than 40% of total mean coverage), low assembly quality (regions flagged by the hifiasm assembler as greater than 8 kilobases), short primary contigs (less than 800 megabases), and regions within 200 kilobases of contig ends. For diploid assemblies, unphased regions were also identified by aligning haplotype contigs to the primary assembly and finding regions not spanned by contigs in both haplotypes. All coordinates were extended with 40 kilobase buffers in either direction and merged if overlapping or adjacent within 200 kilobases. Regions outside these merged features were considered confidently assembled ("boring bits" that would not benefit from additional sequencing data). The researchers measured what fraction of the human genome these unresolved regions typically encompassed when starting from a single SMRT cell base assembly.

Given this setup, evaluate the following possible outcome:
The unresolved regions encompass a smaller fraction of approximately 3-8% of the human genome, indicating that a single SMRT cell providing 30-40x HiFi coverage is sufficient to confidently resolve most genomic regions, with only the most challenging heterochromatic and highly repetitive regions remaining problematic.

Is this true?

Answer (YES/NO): NO